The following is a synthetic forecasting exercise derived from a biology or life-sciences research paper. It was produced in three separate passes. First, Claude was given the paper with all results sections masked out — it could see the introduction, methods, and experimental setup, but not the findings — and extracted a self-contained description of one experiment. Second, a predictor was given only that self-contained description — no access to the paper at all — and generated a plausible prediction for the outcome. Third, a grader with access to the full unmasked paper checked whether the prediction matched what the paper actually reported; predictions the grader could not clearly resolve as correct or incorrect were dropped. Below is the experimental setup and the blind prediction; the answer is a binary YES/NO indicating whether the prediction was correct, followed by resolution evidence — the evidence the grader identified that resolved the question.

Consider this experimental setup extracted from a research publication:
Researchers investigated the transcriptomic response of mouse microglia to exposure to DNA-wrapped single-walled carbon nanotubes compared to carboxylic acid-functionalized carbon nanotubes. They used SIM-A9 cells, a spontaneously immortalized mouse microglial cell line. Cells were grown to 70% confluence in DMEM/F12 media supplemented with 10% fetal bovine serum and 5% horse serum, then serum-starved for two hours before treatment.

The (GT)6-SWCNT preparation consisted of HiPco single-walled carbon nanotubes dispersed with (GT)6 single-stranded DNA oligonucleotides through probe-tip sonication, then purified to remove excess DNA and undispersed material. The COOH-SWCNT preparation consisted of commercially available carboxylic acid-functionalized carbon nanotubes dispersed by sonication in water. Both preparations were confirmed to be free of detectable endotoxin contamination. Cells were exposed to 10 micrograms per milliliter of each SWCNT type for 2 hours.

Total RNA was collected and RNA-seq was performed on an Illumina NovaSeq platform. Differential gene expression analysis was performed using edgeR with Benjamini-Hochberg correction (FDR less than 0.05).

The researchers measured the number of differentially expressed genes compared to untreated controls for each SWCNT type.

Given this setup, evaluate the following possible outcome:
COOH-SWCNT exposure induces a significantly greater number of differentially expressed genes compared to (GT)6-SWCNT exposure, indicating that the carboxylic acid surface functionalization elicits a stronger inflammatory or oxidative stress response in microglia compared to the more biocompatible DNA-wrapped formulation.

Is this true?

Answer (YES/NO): NO